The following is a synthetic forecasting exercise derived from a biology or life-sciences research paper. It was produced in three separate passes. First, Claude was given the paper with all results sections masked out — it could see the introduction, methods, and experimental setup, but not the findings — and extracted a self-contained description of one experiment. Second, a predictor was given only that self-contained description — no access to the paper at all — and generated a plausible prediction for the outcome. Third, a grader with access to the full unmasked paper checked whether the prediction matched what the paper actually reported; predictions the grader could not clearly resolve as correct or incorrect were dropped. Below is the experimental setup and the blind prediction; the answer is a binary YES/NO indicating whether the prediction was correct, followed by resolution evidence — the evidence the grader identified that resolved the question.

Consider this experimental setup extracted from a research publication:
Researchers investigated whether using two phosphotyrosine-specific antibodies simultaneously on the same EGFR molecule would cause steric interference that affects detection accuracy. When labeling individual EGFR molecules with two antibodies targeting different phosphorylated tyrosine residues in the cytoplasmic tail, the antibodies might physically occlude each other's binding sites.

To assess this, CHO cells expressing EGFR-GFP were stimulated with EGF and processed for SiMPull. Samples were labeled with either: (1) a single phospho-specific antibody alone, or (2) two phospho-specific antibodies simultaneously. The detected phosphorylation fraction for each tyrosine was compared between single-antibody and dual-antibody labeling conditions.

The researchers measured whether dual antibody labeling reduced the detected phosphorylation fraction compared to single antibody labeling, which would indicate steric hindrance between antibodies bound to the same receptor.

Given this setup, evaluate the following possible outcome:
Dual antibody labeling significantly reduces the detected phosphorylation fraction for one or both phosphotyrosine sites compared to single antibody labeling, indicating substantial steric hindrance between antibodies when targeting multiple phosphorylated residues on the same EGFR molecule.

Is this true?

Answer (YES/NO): YES